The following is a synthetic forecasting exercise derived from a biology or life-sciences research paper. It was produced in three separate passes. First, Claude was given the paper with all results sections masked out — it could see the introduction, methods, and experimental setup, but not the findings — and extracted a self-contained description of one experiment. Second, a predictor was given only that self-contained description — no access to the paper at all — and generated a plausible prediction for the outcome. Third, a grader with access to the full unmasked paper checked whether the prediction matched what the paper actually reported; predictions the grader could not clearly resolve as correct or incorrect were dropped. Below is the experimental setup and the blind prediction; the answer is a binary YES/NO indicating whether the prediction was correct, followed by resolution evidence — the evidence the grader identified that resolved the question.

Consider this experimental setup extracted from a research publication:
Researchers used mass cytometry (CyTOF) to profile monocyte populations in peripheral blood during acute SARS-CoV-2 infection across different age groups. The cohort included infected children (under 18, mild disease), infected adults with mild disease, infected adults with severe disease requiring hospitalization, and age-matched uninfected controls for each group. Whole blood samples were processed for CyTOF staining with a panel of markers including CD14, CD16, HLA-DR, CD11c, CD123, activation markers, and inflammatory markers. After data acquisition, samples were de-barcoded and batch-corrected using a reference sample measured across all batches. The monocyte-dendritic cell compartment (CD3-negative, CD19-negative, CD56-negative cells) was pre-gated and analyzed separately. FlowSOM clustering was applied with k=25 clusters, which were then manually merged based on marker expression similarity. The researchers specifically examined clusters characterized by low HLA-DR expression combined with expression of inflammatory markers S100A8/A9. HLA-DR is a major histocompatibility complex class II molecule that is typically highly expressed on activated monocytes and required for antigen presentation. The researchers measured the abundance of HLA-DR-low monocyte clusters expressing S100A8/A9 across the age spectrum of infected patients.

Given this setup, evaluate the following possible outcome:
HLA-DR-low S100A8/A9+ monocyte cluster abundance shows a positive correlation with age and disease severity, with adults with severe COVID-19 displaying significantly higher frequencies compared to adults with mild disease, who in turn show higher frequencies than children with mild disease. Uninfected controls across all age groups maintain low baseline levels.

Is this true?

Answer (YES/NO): YES